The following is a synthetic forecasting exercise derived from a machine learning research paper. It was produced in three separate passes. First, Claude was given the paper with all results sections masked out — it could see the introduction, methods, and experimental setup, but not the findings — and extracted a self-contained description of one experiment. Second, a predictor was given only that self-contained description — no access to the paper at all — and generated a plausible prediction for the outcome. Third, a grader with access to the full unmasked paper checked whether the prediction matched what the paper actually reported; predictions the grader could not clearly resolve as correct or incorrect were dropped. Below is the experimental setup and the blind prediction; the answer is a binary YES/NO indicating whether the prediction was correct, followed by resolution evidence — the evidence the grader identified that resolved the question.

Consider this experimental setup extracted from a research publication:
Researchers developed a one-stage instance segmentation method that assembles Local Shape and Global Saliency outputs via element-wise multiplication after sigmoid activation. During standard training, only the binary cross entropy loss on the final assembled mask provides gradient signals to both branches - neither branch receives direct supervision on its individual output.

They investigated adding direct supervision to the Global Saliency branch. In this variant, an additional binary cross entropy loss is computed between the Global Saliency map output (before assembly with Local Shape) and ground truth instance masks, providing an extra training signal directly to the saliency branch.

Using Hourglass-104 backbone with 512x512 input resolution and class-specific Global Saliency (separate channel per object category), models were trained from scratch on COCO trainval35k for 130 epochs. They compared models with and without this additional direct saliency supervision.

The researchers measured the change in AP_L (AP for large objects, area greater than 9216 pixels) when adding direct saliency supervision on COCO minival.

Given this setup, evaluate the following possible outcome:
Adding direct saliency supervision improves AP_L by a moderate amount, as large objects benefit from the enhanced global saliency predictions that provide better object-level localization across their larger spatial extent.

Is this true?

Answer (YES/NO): YES